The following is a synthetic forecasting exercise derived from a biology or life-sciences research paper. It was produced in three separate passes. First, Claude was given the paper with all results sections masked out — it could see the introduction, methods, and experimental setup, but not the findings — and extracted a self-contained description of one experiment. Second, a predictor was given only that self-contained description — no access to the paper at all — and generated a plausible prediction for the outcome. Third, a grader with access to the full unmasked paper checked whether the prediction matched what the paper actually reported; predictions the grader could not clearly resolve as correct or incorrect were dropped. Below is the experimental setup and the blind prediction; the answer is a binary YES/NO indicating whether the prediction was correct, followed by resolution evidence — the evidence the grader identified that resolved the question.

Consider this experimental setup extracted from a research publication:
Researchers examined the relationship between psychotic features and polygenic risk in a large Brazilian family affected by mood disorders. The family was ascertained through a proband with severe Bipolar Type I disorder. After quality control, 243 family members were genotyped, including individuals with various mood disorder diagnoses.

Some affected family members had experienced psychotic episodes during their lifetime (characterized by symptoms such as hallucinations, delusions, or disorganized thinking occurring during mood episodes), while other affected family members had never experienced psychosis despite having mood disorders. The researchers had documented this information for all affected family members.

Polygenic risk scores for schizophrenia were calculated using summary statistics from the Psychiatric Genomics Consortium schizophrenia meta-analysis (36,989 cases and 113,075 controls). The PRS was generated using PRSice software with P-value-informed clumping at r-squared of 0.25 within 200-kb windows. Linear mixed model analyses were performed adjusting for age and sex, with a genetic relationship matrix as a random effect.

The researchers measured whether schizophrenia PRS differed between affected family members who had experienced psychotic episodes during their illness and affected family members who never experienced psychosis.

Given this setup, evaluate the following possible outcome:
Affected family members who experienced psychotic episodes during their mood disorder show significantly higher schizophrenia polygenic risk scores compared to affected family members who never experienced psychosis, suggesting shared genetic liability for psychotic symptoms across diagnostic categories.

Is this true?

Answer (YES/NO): NO